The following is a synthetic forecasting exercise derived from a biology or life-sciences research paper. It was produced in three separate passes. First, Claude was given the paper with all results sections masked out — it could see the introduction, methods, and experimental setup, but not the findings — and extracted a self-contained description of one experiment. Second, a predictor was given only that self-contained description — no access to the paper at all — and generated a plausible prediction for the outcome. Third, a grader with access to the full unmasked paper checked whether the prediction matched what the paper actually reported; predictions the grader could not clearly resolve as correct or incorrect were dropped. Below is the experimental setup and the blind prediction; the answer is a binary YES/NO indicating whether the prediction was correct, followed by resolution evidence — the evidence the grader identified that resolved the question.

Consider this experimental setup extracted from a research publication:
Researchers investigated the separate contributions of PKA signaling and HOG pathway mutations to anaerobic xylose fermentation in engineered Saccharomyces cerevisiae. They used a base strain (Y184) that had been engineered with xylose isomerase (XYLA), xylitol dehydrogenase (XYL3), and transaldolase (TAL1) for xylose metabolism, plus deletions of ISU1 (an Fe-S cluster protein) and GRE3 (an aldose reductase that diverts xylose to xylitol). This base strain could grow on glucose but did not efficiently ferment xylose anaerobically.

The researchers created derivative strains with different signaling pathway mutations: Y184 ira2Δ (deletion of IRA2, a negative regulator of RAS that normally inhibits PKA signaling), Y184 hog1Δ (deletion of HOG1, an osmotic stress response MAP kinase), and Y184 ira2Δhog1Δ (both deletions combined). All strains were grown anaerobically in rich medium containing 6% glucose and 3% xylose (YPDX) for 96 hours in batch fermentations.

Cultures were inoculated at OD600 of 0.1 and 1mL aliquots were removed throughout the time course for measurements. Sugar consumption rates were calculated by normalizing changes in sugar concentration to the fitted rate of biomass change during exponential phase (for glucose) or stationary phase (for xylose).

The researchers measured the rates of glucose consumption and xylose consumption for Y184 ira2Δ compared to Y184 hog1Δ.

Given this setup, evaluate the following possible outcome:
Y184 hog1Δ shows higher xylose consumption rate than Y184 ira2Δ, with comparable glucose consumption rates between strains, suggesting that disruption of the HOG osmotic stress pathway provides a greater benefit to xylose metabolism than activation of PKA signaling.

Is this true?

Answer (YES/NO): NO